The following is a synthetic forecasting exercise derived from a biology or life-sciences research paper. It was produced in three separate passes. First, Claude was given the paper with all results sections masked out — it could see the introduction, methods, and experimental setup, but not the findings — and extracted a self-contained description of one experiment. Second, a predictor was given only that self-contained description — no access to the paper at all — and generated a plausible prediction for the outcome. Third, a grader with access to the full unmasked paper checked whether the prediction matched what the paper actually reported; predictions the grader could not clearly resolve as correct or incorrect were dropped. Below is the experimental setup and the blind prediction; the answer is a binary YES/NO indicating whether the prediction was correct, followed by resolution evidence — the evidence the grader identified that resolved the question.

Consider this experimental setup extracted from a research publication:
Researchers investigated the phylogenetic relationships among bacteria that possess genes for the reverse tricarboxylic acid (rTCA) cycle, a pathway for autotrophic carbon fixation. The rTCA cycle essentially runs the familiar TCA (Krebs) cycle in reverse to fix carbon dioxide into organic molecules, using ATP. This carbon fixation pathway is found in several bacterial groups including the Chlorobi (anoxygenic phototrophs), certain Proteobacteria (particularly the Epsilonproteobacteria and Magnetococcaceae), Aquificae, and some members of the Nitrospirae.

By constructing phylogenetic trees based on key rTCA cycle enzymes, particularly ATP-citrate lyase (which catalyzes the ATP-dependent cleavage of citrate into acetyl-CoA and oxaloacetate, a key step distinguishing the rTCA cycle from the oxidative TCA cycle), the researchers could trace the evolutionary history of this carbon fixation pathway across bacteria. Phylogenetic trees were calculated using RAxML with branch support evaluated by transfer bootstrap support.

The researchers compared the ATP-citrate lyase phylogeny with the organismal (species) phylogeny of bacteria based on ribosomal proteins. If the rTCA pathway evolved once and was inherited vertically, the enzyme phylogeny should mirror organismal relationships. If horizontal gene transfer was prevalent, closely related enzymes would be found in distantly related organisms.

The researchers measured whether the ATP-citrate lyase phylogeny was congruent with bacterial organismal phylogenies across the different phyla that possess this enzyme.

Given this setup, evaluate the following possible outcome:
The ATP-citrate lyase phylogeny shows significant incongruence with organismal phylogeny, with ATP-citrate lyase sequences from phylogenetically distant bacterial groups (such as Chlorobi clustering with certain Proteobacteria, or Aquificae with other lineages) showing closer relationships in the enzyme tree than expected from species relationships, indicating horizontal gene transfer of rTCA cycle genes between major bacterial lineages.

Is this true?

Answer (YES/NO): YES